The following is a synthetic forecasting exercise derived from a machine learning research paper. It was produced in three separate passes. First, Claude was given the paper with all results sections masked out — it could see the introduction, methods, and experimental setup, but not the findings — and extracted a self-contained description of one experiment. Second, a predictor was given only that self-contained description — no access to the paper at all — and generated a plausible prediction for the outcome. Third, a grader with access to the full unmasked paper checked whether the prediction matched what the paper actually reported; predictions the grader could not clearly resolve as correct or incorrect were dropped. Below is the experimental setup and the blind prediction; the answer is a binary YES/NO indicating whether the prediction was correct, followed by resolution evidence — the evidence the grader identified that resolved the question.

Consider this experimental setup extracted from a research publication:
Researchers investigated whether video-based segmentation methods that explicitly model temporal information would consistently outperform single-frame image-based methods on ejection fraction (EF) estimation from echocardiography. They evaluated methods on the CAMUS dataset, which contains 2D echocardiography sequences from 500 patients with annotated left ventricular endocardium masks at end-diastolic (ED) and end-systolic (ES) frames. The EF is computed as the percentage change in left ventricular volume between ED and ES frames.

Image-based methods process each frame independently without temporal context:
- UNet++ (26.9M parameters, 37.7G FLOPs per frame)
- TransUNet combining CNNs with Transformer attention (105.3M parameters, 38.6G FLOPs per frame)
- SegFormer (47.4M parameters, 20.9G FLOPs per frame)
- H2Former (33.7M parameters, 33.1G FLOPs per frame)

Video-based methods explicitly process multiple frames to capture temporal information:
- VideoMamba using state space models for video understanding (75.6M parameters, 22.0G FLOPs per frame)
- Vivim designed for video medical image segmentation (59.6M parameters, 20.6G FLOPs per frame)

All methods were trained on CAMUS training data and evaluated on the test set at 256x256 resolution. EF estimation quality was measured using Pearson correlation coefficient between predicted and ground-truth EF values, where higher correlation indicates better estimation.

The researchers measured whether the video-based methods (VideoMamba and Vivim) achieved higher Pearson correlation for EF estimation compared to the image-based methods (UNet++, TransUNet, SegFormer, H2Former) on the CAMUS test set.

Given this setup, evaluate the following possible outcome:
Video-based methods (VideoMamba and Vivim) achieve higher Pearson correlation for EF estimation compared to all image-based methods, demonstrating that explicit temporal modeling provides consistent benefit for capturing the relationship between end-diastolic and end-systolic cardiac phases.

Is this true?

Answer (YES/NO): NO